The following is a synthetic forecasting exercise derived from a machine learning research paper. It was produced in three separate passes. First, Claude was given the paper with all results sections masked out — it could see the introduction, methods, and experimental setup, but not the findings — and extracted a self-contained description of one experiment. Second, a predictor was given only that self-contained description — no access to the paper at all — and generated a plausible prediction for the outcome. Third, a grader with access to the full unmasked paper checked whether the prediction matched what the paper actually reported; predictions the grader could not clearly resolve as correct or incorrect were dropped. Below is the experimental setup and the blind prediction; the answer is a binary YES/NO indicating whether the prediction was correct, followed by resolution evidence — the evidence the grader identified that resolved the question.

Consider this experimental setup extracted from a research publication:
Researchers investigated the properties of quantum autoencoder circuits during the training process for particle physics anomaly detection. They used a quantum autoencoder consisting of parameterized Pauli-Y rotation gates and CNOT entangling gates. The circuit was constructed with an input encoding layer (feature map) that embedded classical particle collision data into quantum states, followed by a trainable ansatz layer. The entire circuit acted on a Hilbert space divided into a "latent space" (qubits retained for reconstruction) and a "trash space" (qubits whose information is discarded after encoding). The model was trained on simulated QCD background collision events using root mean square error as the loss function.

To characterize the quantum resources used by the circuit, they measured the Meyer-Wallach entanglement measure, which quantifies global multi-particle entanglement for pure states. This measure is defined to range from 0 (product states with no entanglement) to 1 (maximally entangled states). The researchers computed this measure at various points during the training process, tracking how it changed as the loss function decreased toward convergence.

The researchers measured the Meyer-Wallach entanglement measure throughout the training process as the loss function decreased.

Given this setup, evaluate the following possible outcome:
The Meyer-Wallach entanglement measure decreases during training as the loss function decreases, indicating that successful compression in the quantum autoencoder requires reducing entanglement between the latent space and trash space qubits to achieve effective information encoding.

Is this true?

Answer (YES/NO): NO